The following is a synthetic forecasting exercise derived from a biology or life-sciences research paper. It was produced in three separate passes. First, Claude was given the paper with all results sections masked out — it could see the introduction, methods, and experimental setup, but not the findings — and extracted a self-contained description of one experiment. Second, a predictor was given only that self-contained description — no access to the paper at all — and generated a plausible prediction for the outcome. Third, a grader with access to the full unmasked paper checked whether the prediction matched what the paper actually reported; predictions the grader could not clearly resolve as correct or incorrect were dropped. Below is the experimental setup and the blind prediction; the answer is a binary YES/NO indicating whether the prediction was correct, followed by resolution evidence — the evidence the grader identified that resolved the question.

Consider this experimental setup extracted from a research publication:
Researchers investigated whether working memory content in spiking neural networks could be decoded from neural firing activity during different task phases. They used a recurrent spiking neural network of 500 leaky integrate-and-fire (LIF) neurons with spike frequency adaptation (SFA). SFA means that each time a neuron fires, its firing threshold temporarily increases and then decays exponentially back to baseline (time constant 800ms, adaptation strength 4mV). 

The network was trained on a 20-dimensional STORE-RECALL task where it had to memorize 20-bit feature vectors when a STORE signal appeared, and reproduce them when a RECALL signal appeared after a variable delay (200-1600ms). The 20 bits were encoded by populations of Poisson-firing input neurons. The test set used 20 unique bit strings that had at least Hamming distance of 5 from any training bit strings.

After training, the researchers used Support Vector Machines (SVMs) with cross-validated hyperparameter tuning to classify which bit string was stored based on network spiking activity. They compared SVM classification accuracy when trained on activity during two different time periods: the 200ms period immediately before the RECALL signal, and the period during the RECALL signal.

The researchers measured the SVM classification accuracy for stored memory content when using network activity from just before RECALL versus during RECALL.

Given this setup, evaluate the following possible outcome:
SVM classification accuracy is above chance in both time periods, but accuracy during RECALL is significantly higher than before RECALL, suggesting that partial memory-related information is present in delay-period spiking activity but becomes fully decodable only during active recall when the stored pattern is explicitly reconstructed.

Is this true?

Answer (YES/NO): NO